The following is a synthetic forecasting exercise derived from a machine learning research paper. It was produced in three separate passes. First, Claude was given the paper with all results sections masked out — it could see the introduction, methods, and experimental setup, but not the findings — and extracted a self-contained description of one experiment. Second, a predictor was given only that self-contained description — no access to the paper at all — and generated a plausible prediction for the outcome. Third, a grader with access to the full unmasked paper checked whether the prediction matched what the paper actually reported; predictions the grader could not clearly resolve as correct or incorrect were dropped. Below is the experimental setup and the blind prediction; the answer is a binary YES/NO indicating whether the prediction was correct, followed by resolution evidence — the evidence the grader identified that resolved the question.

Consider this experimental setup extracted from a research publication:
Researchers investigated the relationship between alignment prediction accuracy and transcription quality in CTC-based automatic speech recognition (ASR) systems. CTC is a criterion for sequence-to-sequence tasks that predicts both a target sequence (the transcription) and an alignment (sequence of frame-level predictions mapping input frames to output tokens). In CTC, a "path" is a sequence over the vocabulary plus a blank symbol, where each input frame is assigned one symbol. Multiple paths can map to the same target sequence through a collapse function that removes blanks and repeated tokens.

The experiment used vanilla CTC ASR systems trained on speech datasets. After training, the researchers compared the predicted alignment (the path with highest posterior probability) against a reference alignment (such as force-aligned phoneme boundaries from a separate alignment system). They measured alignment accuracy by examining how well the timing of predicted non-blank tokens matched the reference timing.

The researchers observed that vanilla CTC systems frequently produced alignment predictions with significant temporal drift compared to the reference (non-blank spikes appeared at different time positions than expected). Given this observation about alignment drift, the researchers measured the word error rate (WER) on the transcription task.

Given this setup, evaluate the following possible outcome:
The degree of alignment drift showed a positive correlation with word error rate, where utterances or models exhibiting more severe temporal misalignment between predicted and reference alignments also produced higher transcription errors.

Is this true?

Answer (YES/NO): NO